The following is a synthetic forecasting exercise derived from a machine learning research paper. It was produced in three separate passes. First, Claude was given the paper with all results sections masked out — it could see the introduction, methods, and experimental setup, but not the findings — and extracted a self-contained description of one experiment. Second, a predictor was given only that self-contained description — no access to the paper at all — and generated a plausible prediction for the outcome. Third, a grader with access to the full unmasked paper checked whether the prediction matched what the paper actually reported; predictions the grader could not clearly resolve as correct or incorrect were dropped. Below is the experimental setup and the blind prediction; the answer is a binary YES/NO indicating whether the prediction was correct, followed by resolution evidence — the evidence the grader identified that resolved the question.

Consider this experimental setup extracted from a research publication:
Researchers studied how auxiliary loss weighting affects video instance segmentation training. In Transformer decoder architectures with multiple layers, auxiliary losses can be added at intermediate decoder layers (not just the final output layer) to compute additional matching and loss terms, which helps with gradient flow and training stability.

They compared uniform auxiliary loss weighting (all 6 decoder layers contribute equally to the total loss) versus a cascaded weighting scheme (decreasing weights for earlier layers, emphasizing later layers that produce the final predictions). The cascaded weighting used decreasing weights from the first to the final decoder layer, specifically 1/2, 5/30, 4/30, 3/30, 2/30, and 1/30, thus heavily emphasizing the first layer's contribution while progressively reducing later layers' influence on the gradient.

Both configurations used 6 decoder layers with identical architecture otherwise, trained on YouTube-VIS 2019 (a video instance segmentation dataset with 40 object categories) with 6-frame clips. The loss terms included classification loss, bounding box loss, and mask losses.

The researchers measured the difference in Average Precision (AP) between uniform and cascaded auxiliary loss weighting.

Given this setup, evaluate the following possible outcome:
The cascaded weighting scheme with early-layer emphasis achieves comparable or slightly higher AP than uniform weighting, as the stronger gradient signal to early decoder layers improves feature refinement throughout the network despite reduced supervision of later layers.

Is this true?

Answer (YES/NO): YES